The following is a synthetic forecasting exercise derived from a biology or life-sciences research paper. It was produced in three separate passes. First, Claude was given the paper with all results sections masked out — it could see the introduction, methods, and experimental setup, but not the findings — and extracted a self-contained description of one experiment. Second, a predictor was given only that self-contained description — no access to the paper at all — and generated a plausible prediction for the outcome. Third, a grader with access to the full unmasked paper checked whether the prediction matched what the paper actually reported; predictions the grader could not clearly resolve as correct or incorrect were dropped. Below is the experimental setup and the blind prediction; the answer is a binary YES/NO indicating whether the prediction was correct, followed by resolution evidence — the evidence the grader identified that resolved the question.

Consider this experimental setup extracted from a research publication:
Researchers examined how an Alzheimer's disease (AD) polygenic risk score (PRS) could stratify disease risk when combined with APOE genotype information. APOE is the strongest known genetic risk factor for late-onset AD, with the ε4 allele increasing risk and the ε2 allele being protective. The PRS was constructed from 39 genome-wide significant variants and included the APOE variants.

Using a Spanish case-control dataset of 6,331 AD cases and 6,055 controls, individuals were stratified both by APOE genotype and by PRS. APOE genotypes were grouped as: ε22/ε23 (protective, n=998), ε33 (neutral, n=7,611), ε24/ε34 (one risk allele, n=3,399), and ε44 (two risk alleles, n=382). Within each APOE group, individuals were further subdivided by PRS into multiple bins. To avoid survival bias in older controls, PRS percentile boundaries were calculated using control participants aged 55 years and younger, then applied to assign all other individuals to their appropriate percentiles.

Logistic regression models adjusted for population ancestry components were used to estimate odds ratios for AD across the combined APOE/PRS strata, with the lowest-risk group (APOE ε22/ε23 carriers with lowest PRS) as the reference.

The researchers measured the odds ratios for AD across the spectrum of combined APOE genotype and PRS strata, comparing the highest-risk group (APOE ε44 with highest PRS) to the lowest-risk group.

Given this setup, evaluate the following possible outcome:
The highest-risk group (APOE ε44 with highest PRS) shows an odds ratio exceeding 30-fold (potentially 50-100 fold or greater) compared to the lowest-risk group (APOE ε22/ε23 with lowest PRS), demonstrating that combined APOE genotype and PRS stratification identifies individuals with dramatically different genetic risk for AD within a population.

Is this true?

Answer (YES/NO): NO